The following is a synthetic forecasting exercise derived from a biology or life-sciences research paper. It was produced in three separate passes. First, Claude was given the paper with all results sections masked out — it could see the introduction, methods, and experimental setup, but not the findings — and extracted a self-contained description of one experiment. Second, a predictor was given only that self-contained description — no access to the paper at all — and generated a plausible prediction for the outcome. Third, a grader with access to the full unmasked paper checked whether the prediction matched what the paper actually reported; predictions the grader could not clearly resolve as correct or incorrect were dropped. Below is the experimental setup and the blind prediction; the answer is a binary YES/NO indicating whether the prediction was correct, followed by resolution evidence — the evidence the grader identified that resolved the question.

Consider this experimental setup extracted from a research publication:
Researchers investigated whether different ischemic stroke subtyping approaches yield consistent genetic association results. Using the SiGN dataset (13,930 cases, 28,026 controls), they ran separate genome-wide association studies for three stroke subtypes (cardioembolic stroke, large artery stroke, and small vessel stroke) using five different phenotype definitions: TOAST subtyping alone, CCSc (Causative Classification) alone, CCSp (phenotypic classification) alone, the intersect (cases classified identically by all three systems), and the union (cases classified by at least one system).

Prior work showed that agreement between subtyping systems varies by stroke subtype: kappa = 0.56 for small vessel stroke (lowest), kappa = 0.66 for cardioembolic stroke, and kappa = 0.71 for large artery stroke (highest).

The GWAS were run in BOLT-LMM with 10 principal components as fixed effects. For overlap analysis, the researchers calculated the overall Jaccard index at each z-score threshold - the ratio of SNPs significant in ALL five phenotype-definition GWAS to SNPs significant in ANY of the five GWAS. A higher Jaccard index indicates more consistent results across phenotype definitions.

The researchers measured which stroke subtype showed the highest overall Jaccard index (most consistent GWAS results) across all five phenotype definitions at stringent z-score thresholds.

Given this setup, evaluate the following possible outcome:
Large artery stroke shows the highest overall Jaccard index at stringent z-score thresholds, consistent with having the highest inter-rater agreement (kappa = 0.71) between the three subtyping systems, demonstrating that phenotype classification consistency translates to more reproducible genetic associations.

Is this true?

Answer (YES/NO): NO